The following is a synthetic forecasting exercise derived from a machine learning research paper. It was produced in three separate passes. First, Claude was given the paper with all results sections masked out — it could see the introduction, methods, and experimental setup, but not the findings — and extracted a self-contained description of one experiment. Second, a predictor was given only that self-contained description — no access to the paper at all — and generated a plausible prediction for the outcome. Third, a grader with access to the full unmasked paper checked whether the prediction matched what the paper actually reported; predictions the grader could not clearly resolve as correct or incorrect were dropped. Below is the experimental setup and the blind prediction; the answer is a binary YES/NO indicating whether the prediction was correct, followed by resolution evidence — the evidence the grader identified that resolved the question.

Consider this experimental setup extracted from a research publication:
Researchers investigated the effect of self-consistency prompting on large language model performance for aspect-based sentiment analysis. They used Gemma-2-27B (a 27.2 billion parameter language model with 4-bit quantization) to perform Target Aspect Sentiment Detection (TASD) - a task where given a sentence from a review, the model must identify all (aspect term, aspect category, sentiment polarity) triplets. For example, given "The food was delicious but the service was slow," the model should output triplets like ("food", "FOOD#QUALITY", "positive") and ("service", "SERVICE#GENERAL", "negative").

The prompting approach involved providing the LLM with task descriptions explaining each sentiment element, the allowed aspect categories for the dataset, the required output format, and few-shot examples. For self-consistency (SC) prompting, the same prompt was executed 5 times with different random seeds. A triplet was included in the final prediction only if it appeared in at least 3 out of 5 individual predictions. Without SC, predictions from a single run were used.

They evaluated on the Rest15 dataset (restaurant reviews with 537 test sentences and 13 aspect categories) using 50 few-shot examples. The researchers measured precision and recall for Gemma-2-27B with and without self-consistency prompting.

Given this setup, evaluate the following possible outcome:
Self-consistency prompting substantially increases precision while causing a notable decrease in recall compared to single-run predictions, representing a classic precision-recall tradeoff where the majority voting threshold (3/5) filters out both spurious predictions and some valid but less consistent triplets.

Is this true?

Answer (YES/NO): NO